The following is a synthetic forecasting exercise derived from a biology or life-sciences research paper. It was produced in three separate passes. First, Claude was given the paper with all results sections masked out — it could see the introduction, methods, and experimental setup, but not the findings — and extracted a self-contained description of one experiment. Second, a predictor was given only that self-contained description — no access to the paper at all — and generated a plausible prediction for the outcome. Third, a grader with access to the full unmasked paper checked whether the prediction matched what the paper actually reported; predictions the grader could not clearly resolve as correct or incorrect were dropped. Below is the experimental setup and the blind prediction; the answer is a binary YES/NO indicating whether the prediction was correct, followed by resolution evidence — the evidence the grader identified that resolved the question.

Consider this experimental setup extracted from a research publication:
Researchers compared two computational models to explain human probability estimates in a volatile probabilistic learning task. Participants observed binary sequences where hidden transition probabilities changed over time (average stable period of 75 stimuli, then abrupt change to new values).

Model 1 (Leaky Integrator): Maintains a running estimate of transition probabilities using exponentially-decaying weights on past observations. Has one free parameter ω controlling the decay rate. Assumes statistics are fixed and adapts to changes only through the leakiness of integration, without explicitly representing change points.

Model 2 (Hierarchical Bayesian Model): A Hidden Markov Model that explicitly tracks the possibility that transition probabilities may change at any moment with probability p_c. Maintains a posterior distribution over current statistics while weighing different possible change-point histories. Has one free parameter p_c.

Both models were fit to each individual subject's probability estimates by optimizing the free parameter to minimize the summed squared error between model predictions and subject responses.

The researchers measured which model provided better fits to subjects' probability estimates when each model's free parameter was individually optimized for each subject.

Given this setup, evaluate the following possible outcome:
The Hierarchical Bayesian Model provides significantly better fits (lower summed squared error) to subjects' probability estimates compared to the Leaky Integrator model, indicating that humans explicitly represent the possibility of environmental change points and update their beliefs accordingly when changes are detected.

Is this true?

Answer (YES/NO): YES